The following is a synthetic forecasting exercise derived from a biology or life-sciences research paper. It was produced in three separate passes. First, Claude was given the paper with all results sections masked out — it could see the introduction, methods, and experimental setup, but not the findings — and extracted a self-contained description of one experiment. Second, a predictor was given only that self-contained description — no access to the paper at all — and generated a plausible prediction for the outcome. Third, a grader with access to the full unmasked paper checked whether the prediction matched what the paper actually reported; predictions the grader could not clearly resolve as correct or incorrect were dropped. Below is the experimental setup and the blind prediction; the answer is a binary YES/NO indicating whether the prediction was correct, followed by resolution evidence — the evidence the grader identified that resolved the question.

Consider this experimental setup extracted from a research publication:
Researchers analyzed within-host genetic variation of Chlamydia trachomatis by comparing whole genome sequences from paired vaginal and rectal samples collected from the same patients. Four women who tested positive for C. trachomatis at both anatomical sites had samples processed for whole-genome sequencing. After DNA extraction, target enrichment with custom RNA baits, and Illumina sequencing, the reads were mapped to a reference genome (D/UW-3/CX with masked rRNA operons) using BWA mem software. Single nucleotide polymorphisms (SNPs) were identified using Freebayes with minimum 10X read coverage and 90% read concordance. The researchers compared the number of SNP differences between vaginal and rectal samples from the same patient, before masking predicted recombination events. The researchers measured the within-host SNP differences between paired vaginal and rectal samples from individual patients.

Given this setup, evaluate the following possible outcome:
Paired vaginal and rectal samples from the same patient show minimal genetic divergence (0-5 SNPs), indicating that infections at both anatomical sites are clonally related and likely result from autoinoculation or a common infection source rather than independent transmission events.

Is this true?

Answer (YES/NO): YES